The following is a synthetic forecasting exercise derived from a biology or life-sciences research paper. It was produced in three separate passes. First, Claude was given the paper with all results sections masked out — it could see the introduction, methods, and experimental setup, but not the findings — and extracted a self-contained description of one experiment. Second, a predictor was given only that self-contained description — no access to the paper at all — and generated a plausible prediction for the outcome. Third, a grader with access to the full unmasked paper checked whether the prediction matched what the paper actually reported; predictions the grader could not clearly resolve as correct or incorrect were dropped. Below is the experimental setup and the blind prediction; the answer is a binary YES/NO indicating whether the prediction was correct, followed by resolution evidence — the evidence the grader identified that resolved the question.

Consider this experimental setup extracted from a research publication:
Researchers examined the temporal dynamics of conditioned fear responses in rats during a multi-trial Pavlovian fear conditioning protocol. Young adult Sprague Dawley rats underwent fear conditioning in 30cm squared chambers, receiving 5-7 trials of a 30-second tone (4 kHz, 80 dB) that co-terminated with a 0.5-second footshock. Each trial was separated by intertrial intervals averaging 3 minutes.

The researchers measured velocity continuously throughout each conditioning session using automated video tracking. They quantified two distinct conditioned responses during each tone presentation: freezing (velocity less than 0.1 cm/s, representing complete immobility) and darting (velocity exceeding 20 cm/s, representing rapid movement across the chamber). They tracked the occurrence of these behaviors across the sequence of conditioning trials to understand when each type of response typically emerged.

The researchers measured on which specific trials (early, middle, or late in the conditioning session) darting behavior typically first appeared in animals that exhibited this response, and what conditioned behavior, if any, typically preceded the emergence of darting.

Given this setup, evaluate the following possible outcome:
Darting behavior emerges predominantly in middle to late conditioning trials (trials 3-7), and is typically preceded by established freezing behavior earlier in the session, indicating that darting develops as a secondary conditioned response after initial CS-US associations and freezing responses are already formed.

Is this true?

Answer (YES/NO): YES